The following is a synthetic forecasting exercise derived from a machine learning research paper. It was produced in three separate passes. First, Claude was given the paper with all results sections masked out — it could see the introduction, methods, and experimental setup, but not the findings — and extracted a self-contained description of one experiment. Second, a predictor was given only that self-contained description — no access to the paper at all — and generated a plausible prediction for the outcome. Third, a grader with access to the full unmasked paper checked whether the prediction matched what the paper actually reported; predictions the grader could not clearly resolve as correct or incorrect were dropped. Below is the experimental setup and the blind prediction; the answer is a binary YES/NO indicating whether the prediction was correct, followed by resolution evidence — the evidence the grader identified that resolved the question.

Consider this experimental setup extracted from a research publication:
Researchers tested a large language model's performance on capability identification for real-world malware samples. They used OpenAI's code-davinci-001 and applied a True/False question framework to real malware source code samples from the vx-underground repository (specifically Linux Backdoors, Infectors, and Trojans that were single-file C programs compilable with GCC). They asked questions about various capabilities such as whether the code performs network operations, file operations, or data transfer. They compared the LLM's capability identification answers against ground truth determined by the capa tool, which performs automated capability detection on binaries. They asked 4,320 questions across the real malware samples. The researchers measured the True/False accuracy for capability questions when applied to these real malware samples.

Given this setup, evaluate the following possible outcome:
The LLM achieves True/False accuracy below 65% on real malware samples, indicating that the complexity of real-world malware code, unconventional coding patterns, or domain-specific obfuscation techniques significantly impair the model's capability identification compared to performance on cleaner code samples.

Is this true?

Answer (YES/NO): YES